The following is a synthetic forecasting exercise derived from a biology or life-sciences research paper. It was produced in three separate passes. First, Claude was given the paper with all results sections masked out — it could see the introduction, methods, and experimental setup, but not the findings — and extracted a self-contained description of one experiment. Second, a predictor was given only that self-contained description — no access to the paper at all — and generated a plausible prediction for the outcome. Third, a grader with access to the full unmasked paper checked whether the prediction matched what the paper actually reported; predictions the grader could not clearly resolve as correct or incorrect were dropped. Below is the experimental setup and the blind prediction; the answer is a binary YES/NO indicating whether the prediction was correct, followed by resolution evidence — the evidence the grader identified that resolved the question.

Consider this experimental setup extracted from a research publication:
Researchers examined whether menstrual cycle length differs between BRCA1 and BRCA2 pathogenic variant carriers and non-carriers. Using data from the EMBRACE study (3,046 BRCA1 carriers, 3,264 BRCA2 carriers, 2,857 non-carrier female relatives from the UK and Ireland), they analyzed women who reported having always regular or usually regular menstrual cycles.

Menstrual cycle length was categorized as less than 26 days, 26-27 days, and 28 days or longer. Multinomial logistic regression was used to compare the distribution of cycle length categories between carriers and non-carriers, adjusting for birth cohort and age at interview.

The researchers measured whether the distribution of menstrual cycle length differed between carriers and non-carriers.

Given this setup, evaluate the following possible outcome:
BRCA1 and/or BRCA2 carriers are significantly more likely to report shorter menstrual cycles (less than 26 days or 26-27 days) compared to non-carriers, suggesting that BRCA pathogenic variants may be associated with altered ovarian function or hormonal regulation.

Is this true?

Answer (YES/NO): NO